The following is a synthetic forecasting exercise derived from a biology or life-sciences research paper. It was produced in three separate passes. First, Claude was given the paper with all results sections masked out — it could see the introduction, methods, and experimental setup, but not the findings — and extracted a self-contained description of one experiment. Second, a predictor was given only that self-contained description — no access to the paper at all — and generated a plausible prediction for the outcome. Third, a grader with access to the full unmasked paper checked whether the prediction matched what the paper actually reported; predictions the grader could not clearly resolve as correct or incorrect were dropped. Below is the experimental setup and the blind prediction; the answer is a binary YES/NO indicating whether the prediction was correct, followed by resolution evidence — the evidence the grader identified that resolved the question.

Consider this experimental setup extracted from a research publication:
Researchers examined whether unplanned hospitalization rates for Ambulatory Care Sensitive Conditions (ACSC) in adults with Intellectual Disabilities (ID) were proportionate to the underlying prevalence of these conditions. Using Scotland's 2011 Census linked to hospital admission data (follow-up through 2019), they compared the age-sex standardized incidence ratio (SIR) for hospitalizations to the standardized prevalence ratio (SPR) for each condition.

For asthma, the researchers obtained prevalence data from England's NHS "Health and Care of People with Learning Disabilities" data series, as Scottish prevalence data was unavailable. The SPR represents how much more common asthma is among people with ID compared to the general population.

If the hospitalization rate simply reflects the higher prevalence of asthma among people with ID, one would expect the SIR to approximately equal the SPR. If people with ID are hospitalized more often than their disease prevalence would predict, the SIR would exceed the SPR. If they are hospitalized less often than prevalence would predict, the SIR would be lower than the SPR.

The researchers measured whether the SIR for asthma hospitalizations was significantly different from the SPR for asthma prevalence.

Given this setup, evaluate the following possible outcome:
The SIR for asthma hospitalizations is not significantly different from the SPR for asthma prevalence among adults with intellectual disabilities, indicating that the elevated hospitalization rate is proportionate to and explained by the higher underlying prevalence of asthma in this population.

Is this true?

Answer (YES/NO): NO